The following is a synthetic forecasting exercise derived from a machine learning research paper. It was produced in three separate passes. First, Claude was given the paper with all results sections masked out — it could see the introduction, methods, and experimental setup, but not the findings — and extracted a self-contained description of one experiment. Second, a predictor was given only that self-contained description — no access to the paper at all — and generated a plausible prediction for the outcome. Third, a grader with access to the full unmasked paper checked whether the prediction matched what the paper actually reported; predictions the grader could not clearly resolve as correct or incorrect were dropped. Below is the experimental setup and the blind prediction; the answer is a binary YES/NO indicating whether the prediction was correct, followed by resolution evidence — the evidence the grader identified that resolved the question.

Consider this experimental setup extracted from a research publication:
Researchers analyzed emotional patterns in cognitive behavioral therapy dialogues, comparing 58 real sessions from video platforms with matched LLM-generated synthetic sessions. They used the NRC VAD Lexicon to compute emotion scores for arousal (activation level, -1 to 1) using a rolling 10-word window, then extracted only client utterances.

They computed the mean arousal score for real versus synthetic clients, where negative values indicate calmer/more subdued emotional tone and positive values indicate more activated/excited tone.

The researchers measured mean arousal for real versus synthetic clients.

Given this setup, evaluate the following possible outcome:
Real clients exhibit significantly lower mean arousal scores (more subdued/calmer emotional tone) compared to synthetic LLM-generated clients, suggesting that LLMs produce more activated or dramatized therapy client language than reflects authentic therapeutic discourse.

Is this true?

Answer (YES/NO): YES